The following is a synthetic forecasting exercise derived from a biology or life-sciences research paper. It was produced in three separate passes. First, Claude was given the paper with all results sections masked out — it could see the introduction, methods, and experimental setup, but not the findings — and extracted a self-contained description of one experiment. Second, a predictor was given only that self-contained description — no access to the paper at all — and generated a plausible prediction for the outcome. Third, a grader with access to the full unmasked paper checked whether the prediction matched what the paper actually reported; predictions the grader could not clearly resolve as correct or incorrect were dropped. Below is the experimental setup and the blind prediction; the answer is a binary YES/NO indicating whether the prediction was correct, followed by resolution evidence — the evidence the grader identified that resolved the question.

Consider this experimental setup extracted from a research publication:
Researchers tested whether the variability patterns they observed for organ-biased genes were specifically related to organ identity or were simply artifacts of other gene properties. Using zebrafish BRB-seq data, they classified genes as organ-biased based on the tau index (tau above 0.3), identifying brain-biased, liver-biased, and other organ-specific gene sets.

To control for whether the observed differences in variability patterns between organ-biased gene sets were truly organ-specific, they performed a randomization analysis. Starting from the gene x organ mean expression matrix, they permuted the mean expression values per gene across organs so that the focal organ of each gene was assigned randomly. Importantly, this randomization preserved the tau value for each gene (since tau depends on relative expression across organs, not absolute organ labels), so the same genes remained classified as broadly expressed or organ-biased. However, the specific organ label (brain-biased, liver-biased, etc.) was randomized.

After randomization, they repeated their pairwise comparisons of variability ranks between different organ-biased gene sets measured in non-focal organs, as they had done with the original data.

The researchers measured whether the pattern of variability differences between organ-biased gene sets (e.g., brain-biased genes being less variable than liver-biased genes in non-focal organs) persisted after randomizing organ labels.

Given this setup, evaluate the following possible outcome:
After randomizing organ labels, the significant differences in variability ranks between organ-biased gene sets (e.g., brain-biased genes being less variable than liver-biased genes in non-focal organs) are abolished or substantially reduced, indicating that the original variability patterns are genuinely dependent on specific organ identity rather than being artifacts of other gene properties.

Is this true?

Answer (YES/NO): YES